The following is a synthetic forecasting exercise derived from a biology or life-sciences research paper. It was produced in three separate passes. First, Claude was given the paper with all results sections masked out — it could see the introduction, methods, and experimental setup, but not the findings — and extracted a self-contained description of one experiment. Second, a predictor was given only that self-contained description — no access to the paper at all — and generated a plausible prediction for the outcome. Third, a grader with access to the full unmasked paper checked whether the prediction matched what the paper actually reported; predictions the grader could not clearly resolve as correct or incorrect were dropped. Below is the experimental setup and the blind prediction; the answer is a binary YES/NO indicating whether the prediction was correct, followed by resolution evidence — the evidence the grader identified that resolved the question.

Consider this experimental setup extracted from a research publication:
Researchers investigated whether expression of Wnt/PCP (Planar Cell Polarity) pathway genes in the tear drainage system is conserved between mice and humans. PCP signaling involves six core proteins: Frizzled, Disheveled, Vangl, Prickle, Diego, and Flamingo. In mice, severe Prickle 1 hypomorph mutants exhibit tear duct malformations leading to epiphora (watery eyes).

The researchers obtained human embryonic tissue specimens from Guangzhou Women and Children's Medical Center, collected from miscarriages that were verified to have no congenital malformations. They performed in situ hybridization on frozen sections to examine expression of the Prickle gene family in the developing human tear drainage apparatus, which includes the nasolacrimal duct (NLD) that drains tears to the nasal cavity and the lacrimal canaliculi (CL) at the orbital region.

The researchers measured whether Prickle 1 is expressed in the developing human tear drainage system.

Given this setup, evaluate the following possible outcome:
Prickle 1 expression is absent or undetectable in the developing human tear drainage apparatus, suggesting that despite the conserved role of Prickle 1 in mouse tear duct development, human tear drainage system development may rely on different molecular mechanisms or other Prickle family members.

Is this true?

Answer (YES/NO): NO